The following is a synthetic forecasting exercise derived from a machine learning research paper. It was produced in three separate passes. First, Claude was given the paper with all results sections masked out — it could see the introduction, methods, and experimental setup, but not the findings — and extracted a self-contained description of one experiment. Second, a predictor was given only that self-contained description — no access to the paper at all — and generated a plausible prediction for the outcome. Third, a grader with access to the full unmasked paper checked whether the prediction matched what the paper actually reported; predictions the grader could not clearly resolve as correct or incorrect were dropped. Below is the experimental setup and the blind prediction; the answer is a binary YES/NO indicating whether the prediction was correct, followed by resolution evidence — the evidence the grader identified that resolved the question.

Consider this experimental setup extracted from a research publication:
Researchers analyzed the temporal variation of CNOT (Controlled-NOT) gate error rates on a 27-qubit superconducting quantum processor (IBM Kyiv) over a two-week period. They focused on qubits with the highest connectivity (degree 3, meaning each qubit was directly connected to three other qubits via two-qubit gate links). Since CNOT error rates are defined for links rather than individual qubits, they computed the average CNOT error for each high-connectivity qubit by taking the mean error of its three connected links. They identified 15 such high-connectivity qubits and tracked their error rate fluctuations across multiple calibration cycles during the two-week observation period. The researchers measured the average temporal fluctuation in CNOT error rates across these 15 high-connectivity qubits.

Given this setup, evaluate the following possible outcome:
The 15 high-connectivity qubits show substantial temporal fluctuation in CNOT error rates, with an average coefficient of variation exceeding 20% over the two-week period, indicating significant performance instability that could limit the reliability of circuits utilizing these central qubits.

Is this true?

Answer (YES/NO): YES